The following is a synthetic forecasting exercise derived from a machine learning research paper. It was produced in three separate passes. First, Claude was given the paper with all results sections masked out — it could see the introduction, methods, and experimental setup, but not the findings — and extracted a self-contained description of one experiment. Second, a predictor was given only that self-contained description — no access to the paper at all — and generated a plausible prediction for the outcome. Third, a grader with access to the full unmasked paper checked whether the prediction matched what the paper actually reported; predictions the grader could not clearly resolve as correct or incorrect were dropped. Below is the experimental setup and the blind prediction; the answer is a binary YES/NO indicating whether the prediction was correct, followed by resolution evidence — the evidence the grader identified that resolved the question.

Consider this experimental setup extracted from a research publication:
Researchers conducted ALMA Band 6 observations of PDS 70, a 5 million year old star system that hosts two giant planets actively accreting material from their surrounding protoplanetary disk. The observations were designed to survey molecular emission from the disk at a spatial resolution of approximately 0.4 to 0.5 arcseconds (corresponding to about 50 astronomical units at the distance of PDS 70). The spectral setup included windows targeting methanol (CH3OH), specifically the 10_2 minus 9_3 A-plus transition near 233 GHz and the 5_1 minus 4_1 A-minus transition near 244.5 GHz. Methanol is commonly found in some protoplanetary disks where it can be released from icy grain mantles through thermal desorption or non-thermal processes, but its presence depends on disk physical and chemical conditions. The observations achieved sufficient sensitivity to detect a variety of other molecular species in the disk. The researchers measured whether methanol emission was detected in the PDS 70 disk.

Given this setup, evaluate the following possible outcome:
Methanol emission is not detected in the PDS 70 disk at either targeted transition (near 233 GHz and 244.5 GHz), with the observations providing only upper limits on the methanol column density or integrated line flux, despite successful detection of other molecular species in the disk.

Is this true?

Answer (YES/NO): YES